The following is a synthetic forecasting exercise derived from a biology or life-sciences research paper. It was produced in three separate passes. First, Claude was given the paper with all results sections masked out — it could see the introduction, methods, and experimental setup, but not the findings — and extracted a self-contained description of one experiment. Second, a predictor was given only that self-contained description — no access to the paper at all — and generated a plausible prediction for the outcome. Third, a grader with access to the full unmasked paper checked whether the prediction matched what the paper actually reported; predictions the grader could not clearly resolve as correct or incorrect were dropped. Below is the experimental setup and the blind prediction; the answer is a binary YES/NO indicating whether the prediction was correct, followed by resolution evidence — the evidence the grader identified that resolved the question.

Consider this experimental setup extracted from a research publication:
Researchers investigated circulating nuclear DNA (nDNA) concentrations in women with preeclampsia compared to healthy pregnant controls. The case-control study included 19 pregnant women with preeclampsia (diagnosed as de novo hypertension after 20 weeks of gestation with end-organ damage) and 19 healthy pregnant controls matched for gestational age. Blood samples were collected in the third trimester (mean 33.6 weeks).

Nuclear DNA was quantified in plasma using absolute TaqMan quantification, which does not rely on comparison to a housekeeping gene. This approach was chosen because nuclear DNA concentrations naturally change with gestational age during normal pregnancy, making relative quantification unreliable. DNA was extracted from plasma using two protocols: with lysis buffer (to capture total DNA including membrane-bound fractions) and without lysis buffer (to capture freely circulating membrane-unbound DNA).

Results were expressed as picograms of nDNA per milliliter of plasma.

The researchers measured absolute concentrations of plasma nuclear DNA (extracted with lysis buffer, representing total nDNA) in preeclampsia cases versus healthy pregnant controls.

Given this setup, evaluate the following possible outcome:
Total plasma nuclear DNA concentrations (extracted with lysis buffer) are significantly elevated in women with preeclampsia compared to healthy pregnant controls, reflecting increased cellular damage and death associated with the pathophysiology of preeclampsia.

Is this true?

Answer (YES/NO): NO